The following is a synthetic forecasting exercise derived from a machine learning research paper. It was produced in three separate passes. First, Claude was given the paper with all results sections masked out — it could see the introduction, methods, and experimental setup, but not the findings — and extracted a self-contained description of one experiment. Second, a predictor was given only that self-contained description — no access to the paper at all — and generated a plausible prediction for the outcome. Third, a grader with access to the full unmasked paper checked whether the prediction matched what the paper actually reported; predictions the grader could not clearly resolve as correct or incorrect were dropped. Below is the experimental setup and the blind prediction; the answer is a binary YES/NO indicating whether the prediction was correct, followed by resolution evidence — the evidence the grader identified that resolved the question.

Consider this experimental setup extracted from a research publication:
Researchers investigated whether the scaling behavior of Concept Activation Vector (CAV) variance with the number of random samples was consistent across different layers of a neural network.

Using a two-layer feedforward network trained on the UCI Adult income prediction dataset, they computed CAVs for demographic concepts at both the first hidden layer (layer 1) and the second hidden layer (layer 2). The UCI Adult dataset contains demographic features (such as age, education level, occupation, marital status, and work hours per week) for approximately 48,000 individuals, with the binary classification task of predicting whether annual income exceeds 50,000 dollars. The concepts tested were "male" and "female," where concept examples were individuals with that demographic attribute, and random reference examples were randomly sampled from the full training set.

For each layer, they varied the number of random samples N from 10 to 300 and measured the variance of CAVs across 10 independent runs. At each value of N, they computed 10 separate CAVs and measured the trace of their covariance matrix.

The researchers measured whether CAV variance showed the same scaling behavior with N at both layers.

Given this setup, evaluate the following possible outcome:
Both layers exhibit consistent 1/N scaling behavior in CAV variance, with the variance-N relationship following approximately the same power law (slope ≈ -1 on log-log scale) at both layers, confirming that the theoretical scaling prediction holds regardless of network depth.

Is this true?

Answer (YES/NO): YES